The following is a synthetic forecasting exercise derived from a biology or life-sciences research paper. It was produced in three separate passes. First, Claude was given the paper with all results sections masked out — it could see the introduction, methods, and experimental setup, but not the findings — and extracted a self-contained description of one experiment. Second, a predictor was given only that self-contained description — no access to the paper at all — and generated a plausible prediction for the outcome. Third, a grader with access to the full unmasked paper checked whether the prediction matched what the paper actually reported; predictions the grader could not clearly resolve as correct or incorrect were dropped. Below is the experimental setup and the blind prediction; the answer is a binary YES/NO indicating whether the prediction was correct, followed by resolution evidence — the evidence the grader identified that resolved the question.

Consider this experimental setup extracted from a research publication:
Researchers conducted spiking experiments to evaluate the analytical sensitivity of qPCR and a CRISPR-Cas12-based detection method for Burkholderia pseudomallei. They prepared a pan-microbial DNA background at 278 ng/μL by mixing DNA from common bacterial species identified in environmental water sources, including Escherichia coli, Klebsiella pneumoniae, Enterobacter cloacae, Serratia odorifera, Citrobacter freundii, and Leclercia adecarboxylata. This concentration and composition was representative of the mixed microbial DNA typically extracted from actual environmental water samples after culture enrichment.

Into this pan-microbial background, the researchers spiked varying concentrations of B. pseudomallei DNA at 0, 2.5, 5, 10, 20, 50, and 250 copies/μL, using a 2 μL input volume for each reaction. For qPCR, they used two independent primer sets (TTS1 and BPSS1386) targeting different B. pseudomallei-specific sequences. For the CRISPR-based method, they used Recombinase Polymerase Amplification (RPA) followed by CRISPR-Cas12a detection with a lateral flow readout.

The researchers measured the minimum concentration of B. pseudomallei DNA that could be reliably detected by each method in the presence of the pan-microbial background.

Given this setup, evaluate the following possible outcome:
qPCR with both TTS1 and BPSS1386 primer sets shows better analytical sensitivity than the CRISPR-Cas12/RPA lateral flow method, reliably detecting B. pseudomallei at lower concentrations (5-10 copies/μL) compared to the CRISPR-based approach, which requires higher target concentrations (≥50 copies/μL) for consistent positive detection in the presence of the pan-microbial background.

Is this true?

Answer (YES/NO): NO